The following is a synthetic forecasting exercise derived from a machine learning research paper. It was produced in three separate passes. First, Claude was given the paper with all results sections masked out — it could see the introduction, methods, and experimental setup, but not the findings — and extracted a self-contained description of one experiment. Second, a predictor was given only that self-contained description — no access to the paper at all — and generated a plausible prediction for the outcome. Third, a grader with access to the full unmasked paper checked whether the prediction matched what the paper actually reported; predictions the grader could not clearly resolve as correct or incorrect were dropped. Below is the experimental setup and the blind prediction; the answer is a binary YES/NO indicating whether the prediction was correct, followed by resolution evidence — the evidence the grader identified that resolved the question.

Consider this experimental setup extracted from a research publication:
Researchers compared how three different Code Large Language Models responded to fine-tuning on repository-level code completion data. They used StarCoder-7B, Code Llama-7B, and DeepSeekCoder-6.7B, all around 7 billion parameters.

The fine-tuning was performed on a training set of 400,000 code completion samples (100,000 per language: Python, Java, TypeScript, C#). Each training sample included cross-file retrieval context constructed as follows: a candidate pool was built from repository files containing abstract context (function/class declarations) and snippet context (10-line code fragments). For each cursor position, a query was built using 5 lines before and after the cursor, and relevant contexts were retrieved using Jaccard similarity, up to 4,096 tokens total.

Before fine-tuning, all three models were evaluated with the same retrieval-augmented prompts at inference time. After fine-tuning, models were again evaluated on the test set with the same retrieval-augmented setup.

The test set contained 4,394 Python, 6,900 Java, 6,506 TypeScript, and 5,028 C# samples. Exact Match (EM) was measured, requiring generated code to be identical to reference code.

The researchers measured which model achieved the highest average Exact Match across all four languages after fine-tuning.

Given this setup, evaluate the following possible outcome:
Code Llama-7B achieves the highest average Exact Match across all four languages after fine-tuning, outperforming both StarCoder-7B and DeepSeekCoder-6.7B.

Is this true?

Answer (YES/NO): NO